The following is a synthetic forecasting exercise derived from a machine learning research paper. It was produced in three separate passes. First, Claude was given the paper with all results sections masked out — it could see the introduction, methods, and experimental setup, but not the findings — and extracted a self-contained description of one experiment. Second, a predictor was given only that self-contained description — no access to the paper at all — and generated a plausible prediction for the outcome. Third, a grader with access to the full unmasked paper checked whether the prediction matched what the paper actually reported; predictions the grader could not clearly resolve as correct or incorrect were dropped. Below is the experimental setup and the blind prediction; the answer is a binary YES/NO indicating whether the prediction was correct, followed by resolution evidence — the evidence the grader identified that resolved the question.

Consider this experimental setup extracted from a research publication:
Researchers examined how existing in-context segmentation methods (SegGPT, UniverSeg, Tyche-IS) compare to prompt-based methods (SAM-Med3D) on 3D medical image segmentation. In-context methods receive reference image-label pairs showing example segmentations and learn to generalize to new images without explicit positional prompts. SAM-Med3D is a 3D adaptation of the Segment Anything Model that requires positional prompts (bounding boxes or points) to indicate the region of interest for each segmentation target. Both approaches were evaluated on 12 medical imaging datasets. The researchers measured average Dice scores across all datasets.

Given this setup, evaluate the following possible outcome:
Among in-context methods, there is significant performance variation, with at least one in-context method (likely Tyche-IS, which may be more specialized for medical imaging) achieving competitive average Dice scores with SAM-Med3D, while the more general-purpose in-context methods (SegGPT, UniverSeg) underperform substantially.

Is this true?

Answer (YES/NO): NO